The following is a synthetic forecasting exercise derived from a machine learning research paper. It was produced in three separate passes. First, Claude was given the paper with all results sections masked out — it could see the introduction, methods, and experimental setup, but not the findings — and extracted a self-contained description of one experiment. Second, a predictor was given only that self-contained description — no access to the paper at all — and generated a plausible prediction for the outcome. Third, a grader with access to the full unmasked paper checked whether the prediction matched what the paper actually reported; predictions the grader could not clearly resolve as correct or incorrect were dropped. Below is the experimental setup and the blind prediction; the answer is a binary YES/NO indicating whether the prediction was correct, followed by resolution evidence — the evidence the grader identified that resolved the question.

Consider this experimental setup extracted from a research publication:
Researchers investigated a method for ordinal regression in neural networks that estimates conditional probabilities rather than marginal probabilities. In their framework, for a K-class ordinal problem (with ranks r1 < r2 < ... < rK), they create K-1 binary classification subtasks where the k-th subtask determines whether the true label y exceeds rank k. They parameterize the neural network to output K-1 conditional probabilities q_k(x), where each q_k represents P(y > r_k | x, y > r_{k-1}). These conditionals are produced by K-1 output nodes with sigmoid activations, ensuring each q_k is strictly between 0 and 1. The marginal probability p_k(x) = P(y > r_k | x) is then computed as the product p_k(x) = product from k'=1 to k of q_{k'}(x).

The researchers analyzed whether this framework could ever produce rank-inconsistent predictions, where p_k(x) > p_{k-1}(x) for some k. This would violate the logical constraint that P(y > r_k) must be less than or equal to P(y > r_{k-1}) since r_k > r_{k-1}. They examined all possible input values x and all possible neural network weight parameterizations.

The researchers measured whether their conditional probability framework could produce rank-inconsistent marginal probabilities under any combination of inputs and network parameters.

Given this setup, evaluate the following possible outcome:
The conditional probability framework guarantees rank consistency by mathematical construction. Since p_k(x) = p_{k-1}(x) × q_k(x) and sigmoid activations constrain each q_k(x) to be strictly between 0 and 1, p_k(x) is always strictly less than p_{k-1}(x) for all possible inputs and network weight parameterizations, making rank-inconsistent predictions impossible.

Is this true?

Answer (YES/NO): YES